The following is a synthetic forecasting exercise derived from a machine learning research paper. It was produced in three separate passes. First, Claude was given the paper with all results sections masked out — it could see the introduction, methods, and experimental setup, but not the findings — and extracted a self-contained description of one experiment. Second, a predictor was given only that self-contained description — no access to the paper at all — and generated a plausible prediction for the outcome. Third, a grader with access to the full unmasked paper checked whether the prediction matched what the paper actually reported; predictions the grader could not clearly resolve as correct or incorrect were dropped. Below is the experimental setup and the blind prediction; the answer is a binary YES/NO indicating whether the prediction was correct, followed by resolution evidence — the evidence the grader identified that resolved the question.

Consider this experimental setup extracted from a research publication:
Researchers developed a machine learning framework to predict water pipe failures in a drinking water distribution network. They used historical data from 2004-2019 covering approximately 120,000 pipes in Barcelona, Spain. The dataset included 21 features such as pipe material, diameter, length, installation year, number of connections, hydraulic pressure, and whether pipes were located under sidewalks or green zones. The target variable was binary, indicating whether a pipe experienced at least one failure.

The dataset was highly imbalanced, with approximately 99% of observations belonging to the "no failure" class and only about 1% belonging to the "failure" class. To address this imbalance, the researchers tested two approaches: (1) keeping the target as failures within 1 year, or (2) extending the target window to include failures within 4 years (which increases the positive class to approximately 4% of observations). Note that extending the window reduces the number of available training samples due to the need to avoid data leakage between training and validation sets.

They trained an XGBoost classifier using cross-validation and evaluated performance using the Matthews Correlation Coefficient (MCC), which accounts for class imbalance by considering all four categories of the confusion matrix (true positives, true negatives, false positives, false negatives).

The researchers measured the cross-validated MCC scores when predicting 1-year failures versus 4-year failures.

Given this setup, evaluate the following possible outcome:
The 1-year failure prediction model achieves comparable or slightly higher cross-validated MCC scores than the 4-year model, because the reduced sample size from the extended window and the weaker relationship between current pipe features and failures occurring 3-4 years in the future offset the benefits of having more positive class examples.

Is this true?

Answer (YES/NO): NO